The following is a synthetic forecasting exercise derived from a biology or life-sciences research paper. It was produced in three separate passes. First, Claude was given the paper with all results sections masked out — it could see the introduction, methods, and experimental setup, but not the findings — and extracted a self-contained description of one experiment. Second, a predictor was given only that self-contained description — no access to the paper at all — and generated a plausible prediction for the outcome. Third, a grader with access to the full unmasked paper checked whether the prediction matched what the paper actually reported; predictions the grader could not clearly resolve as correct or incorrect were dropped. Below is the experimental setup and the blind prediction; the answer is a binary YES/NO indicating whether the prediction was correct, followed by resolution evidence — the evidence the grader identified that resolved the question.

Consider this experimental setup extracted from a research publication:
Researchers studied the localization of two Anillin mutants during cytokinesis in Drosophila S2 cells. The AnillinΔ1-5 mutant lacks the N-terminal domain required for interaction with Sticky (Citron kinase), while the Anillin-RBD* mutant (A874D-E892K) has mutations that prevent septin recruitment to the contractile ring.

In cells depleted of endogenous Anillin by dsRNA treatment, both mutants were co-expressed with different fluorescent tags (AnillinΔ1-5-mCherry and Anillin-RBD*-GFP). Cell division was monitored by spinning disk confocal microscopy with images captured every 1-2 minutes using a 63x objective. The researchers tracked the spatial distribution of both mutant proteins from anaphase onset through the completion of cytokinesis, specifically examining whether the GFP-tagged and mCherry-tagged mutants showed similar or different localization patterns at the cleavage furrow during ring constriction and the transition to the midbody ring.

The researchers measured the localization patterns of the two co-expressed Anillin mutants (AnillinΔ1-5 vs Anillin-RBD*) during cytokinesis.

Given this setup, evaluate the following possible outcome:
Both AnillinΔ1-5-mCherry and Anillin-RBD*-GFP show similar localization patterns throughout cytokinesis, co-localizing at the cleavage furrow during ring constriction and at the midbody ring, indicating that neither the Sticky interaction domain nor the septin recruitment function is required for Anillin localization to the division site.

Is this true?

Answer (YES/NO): NO